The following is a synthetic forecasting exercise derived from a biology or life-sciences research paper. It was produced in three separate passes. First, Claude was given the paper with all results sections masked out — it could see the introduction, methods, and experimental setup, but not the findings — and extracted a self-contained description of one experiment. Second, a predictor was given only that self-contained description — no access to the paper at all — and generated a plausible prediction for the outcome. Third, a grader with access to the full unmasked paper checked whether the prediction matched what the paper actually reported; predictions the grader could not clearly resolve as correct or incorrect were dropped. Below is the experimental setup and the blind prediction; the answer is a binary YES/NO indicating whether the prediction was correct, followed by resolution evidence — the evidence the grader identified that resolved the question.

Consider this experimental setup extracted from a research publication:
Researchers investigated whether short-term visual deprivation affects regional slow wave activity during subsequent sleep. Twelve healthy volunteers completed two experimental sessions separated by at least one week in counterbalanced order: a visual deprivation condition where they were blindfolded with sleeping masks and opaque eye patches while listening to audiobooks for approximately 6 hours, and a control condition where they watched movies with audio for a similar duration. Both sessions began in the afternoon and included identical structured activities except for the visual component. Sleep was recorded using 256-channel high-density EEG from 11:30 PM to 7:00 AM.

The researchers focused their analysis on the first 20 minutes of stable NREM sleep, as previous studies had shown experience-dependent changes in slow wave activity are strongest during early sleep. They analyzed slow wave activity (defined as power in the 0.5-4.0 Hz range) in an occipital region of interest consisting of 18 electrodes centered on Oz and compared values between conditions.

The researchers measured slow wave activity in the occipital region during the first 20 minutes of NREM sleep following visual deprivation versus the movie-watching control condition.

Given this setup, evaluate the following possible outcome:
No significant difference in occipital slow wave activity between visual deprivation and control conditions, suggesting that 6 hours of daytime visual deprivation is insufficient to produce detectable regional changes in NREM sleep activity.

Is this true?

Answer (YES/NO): NO